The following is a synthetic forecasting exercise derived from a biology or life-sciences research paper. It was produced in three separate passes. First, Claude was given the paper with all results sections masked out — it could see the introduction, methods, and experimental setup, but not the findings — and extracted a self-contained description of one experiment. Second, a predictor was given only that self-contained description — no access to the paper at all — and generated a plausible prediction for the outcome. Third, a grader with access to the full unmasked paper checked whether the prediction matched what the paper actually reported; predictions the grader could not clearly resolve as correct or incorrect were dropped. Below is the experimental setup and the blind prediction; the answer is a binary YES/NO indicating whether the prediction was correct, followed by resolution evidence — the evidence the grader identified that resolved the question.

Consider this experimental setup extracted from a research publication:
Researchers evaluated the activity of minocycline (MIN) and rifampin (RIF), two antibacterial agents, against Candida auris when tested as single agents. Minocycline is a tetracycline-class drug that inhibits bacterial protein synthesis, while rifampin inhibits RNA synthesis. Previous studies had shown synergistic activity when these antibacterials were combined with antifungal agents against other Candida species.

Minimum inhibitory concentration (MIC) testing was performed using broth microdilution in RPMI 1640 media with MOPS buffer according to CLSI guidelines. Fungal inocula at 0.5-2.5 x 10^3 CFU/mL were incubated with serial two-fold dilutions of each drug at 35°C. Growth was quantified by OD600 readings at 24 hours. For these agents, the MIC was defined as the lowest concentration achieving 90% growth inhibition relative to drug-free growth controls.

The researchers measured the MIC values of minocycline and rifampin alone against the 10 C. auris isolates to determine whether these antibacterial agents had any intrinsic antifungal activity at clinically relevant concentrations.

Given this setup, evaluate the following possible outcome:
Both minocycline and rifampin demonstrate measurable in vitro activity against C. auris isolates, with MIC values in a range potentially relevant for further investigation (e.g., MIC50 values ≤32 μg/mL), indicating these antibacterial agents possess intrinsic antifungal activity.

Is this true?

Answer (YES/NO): NO